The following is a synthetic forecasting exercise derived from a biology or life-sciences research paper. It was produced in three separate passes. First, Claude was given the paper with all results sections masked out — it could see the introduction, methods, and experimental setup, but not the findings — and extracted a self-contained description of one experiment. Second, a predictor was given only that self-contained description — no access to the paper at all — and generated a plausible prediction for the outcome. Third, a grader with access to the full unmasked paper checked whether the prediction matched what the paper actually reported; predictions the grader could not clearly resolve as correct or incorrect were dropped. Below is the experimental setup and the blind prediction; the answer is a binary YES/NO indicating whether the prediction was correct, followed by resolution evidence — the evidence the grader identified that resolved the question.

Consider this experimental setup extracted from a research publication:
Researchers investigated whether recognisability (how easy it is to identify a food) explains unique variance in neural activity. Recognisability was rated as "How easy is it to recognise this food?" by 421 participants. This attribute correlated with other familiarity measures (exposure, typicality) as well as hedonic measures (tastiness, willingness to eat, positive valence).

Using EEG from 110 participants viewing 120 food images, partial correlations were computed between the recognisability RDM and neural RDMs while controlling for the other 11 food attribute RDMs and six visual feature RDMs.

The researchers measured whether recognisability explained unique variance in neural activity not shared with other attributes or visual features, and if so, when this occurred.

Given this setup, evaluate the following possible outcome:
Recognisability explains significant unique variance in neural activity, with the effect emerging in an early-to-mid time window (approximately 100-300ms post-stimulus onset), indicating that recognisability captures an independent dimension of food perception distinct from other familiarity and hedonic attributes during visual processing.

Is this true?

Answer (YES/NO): YES